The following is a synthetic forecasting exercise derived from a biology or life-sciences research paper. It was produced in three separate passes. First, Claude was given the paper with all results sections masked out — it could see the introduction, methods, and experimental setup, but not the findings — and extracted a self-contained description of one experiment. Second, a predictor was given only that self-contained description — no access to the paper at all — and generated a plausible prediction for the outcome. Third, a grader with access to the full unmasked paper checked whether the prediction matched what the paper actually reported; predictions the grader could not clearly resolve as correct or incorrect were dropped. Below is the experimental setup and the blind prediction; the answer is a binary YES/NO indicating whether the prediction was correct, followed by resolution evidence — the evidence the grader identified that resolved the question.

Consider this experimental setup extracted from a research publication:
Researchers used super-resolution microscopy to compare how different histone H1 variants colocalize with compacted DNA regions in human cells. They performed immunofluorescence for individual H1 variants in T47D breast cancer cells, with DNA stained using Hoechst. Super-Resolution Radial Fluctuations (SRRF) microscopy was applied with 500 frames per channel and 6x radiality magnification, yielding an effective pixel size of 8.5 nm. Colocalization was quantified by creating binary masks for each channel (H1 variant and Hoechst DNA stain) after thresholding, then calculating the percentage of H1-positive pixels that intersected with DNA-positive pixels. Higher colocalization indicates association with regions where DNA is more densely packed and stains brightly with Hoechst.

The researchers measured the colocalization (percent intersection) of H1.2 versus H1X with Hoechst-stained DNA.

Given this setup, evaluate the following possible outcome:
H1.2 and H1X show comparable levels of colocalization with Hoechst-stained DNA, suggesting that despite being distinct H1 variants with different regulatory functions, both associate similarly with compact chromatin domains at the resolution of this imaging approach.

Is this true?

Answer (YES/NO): NO